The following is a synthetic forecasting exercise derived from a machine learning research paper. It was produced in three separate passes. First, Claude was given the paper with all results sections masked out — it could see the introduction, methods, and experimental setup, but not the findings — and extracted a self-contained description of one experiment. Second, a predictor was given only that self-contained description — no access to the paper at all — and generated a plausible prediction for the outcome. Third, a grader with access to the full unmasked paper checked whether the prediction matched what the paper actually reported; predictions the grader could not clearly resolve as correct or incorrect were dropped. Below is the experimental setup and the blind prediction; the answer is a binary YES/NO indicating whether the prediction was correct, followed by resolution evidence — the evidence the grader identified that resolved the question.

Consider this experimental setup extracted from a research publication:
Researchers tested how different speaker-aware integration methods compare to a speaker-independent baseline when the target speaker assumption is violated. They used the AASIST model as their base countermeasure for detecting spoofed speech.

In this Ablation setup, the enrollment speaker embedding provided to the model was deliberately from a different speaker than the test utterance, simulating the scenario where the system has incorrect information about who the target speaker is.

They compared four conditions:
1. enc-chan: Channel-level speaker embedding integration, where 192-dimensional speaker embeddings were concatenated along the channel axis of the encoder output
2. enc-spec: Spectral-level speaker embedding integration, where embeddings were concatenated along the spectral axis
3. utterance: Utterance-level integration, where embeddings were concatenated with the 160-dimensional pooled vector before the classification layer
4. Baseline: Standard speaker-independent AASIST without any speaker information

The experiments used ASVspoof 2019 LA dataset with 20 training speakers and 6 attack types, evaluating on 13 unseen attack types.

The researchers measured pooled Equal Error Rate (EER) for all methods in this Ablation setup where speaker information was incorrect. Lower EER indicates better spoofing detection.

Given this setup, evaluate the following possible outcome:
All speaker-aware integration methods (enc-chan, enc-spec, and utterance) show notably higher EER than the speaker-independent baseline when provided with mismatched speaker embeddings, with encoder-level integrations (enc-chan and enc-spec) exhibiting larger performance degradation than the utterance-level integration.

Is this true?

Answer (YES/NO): NO